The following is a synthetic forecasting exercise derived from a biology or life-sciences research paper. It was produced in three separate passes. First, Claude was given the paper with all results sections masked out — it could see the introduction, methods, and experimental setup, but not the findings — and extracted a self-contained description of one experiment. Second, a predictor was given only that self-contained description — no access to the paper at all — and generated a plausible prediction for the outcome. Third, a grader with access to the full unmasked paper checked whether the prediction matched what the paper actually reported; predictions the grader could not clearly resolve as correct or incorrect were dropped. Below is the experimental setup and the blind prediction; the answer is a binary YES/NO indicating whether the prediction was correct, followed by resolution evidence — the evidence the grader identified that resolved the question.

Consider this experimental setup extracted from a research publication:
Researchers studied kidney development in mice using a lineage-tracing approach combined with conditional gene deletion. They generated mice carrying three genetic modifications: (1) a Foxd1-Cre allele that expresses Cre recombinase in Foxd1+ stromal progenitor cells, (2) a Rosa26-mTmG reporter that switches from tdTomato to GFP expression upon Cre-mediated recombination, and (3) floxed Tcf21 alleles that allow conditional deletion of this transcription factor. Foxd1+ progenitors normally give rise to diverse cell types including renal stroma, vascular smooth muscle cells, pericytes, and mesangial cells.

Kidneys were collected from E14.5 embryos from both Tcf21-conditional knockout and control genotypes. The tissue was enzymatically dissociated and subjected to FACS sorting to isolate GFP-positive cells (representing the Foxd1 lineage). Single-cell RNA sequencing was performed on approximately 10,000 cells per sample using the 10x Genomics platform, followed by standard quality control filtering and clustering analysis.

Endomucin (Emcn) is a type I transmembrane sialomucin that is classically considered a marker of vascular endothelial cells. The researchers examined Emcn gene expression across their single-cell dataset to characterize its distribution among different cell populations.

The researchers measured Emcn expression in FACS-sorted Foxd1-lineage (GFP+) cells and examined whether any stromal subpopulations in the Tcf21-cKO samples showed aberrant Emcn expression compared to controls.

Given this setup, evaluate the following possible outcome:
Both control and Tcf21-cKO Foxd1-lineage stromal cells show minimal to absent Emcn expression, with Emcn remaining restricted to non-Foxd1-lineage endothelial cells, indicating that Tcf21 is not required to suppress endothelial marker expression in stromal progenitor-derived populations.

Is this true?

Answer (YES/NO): NO